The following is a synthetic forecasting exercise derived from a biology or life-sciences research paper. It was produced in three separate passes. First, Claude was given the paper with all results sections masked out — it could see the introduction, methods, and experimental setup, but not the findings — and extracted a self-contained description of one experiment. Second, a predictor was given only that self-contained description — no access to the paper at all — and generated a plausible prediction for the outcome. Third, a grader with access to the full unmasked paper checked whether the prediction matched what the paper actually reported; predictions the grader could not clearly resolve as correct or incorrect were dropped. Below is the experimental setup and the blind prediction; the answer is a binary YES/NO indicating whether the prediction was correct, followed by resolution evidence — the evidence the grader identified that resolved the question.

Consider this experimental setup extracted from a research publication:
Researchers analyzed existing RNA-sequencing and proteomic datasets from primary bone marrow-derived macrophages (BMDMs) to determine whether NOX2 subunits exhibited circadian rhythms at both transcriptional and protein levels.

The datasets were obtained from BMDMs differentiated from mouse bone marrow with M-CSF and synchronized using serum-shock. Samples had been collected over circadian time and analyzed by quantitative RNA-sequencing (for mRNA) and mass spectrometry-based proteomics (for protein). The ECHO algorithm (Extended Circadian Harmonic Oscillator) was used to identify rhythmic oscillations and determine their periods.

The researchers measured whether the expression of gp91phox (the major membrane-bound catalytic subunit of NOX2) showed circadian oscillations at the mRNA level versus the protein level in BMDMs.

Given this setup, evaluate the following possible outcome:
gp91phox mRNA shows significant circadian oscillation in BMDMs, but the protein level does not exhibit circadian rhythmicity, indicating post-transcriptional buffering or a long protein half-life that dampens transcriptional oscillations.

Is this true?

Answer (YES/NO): NO